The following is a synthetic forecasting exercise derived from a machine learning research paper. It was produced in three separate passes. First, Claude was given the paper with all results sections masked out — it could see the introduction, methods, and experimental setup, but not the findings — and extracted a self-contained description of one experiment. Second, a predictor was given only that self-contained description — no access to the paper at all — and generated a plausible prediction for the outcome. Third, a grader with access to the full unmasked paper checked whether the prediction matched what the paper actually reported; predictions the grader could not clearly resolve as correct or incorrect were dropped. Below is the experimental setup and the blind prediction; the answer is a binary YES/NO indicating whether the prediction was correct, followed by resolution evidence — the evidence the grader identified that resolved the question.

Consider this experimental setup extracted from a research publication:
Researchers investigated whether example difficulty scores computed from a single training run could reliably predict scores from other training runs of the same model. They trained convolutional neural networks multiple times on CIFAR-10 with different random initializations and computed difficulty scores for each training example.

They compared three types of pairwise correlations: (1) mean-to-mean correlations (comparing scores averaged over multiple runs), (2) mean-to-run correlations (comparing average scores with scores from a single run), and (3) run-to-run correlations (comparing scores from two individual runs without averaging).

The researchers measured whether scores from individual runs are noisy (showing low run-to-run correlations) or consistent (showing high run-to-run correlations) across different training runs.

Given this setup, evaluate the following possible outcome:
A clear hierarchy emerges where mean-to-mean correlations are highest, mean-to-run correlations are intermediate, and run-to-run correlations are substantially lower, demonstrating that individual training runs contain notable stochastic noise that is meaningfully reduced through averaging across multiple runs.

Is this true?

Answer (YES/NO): YES